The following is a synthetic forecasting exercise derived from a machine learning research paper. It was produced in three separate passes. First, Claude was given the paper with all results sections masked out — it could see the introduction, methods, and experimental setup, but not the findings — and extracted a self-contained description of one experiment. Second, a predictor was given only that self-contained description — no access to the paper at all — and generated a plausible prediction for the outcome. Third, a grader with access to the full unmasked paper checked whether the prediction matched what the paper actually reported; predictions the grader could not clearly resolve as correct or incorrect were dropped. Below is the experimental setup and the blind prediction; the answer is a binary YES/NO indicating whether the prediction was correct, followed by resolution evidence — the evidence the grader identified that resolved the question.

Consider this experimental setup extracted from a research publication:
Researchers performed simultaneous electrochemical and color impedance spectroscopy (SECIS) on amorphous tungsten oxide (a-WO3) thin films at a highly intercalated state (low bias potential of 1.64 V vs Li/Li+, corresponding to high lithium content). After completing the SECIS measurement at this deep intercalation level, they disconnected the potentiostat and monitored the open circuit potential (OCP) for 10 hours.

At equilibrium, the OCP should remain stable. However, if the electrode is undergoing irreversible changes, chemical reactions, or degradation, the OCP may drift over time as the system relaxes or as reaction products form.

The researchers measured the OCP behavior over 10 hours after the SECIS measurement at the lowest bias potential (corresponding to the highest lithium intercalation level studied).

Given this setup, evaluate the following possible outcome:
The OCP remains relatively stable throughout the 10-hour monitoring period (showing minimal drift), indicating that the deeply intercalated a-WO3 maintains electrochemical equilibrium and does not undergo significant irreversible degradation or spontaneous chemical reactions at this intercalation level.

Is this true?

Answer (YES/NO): NO